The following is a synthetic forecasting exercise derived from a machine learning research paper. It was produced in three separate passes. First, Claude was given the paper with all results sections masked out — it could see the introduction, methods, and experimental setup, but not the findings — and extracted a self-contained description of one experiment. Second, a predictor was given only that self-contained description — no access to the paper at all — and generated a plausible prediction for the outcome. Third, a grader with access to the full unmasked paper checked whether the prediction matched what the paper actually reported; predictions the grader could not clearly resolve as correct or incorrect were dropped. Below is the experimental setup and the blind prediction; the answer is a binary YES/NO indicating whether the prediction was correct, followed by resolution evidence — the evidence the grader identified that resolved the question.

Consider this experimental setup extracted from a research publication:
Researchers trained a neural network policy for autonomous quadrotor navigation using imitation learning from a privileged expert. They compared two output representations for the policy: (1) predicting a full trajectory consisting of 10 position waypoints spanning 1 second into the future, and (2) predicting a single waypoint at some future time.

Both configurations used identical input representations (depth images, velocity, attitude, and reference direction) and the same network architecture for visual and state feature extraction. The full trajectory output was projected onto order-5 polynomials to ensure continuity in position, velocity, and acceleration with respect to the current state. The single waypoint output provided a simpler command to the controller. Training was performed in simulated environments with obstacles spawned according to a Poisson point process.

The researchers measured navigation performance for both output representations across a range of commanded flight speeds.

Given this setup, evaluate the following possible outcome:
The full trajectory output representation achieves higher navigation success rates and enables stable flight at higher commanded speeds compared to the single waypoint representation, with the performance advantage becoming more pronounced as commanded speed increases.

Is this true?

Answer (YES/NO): YES